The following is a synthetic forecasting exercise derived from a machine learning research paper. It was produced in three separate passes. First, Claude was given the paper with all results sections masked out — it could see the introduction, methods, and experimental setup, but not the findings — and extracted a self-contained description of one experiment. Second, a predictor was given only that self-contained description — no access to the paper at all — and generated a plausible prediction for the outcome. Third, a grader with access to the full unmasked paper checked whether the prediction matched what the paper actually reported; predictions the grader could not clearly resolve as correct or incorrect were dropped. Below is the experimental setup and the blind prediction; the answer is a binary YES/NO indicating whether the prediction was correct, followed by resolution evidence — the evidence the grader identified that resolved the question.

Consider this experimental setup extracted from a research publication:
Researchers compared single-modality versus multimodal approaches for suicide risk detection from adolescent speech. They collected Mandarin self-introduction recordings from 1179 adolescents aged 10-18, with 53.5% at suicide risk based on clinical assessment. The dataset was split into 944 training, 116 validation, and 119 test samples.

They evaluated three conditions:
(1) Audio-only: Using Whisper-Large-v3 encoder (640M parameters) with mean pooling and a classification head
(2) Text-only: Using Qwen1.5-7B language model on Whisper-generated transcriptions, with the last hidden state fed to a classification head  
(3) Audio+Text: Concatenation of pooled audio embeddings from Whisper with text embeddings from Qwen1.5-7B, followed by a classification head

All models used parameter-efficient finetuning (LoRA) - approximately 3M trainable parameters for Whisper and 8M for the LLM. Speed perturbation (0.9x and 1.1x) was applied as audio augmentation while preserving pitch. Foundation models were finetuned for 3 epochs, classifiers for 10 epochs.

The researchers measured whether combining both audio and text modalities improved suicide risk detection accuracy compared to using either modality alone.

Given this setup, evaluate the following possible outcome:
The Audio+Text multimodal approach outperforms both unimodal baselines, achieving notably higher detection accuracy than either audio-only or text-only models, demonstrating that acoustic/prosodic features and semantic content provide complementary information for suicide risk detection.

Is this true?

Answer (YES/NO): NO